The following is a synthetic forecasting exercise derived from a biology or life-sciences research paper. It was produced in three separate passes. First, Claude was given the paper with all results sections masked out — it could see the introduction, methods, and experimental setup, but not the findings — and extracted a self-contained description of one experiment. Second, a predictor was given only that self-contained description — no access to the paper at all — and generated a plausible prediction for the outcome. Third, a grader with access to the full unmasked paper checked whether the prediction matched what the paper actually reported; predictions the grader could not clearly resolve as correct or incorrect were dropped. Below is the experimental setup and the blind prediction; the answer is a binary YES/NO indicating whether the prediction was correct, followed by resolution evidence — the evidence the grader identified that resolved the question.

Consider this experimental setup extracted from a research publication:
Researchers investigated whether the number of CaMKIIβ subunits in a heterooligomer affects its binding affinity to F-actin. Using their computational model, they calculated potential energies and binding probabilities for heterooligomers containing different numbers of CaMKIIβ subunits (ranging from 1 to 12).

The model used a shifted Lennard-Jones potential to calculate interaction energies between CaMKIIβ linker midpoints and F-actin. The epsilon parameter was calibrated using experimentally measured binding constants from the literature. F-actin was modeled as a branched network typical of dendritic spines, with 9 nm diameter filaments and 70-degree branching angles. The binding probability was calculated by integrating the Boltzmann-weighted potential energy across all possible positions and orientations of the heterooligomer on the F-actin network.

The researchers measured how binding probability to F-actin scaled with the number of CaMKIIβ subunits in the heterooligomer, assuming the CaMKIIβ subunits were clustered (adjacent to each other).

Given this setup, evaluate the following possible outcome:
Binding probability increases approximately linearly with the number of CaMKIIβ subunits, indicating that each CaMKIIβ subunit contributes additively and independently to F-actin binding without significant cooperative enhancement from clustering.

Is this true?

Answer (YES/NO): NO